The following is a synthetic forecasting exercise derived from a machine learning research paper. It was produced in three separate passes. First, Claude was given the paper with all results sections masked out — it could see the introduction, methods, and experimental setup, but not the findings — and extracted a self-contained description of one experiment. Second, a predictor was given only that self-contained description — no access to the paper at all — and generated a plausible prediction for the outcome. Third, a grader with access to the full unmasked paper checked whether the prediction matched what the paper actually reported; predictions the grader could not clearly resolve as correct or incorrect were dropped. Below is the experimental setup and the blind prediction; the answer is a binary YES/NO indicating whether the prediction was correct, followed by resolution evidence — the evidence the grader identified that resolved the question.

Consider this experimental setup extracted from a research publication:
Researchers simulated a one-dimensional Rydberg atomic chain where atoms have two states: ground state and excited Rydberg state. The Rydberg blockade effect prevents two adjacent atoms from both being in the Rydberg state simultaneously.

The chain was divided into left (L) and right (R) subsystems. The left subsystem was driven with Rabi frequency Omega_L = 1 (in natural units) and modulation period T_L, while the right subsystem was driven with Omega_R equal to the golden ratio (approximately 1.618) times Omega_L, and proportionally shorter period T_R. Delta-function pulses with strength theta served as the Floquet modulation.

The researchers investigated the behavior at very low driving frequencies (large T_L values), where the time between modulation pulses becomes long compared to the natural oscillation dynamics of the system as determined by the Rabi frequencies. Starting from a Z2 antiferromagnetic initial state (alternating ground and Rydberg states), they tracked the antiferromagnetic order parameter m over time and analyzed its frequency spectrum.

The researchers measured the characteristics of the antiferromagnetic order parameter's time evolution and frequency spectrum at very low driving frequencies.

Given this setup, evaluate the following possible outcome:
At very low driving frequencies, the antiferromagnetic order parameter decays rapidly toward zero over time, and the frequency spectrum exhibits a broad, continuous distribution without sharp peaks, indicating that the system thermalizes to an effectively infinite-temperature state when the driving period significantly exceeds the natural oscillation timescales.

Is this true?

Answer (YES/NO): NO